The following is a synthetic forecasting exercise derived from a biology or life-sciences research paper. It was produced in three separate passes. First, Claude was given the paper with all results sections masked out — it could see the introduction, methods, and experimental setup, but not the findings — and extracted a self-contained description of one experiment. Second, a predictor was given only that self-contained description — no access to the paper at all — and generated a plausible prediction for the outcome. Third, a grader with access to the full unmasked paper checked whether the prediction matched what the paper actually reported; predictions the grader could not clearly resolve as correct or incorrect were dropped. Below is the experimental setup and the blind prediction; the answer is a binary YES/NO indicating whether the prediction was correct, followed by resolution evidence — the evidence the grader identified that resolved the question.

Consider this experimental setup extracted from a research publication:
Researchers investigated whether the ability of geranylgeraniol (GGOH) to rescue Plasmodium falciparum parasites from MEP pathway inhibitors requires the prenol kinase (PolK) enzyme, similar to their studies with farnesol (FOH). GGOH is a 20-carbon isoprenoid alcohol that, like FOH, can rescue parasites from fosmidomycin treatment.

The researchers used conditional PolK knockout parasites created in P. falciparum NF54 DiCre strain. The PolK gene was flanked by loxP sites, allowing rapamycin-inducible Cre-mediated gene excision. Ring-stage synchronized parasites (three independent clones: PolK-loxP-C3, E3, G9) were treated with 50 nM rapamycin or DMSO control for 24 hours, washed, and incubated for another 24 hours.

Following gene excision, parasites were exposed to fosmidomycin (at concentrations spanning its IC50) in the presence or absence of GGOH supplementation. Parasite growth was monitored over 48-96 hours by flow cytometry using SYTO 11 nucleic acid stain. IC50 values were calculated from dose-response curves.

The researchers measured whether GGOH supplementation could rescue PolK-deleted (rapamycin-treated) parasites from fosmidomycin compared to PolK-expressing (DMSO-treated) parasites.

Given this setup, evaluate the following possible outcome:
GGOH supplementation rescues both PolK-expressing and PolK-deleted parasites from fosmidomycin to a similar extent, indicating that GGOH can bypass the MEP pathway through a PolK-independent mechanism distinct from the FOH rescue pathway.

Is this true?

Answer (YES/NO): NO